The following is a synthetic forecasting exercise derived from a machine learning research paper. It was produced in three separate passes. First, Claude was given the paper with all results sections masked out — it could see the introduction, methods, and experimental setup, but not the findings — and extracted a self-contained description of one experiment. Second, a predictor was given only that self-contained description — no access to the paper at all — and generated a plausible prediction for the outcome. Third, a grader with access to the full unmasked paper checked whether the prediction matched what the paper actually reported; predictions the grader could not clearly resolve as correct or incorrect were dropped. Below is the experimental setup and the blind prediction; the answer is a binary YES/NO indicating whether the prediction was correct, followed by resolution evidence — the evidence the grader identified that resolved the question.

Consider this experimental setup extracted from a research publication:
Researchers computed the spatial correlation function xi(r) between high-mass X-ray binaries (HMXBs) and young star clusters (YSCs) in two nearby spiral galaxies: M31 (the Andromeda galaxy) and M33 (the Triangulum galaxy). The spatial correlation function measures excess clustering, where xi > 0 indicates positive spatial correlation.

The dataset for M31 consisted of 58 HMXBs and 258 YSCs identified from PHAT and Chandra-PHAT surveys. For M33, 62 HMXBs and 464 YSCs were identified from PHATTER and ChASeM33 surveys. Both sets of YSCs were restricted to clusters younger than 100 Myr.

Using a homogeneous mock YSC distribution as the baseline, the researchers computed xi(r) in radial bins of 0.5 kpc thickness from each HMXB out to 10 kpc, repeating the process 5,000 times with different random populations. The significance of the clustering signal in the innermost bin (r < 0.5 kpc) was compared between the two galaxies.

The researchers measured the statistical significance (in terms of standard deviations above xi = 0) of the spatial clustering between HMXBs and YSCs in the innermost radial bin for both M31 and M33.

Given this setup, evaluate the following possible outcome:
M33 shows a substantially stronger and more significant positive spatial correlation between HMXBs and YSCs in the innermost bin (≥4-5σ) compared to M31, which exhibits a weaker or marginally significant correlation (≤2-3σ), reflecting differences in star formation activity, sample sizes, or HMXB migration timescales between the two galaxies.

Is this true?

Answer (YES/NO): YES